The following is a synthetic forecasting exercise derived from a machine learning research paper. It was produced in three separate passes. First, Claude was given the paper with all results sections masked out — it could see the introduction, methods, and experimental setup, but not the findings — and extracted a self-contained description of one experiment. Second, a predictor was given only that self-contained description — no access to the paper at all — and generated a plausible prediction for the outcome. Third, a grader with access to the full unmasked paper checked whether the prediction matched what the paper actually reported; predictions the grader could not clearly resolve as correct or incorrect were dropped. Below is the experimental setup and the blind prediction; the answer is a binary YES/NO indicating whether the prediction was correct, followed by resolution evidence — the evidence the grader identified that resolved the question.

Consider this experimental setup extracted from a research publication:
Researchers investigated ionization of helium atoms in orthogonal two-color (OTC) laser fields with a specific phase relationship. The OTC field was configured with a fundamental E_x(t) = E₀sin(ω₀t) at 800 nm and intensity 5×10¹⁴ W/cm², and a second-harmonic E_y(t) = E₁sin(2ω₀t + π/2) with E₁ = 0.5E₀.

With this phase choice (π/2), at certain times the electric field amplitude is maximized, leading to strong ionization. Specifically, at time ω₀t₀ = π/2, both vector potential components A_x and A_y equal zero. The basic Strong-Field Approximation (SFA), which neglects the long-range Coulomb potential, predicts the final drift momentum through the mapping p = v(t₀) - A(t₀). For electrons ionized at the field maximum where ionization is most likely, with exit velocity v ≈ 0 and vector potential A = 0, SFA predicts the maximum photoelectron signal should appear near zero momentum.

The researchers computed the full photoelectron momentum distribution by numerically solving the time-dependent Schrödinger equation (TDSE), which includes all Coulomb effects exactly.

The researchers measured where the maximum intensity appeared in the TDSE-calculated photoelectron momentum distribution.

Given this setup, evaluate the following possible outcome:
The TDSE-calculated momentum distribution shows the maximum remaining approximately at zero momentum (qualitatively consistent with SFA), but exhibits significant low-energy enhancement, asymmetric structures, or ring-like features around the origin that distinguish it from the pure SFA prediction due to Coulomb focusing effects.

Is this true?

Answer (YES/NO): NO